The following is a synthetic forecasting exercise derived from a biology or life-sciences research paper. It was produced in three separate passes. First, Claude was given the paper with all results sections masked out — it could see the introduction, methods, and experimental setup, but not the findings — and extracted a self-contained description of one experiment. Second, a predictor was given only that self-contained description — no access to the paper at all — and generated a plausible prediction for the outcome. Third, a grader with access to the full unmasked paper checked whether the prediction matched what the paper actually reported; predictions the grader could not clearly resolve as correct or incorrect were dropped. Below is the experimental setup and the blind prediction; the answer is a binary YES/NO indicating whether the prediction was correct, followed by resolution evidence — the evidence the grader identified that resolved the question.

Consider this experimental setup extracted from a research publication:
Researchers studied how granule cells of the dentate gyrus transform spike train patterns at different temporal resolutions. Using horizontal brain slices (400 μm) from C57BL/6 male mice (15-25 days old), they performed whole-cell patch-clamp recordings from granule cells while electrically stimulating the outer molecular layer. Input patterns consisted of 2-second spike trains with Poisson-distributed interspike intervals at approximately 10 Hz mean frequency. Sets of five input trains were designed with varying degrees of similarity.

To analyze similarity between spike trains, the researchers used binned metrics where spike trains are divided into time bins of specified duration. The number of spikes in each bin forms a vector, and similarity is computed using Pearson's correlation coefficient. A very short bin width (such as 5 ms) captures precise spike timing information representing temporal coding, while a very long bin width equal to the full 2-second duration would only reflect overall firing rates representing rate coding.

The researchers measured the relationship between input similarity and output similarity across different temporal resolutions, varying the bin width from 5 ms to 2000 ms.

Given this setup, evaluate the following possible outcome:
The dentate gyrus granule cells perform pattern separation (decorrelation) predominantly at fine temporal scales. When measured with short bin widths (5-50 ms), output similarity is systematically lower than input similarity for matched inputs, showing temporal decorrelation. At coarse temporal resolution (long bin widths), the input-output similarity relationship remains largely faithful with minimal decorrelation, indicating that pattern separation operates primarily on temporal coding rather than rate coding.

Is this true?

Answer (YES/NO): NO